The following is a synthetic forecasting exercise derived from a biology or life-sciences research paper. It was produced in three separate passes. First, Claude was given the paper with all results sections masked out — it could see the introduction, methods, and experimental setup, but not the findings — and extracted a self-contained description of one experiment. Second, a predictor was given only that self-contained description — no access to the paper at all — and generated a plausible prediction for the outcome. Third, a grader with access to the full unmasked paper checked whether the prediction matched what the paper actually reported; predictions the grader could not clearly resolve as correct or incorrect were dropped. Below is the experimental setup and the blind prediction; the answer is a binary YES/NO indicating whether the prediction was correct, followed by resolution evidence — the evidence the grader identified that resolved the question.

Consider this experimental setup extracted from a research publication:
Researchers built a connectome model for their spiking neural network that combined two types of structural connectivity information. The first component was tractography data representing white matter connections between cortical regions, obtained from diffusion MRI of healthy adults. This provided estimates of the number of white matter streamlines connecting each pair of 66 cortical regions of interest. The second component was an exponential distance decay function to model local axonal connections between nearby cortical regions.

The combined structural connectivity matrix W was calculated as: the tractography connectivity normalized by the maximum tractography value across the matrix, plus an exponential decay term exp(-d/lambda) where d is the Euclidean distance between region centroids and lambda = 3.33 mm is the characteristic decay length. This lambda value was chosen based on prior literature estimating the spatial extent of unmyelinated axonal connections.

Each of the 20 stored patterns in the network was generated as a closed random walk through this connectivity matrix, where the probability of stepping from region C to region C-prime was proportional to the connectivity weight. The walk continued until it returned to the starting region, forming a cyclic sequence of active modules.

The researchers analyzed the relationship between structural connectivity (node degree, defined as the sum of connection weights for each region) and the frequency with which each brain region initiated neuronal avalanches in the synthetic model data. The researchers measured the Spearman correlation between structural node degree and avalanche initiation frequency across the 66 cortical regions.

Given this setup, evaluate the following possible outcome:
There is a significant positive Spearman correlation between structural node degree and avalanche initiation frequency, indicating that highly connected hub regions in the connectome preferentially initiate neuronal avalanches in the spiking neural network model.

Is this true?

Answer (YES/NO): YES